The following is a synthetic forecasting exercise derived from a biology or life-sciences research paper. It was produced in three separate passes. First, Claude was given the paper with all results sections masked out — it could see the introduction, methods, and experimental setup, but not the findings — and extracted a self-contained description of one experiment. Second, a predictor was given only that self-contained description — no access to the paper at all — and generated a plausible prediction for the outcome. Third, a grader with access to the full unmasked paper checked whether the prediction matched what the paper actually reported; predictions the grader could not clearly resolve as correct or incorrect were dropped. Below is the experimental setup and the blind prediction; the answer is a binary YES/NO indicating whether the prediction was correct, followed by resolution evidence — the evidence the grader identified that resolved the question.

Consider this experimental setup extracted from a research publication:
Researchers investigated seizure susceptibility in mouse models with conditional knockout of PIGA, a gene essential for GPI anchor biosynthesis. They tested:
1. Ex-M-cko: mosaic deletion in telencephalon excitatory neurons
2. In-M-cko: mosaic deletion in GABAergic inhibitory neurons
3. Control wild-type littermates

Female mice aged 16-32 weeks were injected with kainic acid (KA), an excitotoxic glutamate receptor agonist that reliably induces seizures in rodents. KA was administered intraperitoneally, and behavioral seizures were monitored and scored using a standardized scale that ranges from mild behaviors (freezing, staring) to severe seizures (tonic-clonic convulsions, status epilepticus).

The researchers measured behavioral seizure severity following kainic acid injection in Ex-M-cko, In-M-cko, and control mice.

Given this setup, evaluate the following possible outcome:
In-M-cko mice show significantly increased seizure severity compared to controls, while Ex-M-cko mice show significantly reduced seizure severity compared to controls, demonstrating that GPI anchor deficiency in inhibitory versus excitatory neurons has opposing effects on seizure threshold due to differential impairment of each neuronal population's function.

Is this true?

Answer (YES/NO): NO